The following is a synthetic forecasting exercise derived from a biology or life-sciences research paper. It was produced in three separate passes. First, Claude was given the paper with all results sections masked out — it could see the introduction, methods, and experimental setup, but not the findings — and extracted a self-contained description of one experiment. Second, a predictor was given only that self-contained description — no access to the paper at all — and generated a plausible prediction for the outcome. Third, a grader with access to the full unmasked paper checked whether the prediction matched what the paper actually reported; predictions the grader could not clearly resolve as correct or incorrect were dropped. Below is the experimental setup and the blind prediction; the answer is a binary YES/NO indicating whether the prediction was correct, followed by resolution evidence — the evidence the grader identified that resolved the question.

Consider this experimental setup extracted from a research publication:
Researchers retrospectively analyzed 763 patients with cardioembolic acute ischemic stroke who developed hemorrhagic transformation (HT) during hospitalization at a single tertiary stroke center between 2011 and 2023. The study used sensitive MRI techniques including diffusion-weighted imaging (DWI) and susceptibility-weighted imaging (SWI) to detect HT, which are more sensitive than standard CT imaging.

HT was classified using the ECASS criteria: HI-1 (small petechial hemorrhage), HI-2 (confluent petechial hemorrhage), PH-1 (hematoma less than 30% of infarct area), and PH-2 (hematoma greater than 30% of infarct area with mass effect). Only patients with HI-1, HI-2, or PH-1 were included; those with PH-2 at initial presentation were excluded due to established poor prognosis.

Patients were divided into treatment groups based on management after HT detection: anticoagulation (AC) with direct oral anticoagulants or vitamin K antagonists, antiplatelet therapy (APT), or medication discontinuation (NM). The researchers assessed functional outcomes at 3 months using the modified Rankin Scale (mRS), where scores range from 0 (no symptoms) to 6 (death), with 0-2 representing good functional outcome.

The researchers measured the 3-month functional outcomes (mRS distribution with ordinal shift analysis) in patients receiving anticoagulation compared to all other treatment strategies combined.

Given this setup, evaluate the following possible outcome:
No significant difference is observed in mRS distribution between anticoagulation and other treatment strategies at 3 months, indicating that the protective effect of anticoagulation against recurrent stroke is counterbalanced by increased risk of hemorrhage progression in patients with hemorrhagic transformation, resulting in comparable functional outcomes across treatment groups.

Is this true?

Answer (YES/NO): NO